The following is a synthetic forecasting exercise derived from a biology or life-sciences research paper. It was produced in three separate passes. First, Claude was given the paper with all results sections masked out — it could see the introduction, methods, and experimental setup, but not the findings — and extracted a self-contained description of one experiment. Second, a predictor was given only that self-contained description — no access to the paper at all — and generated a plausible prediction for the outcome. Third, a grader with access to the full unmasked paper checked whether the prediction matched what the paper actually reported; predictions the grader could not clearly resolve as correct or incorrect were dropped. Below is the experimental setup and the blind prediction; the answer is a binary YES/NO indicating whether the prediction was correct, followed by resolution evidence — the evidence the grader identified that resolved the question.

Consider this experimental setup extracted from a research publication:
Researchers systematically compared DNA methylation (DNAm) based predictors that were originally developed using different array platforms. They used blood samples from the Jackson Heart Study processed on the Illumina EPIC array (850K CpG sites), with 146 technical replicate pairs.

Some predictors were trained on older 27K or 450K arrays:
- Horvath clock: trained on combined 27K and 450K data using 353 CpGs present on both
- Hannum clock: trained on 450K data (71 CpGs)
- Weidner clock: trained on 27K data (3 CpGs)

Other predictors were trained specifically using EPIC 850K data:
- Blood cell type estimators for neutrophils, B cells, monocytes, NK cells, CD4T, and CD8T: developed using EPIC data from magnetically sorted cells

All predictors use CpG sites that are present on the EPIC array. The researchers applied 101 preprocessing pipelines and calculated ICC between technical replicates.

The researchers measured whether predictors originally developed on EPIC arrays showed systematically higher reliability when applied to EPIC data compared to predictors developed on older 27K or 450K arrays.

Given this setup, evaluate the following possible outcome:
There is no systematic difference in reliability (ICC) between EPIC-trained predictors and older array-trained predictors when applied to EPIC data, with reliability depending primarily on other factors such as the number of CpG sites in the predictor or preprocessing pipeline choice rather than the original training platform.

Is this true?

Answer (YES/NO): NO